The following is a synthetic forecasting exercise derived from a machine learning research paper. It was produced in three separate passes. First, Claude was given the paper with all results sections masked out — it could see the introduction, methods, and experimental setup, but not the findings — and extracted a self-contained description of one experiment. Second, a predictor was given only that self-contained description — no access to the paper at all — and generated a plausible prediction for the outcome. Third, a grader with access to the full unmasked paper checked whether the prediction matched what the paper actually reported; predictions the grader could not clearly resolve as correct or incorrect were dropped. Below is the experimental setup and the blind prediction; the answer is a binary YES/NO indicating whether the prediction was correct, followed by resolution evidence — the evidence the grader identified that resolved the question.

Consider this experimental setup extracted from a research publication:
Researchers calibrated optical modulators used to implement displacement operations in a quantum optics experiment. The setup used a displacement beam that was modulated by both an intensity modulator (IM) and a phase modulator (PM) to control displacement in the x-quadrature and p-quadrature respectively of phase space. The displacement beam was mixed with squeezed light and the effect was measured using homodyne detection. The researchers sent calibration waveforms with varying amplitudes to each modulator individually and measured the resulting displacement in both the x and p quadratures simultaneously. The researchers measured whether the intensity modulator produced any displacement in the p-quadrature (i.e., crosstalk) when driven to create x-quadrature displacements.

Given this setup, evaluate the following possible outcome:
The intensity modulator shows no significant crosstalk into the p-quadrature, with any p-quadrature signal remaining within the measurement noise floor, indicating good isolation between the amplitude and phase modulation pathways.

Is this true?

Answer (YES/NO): NO